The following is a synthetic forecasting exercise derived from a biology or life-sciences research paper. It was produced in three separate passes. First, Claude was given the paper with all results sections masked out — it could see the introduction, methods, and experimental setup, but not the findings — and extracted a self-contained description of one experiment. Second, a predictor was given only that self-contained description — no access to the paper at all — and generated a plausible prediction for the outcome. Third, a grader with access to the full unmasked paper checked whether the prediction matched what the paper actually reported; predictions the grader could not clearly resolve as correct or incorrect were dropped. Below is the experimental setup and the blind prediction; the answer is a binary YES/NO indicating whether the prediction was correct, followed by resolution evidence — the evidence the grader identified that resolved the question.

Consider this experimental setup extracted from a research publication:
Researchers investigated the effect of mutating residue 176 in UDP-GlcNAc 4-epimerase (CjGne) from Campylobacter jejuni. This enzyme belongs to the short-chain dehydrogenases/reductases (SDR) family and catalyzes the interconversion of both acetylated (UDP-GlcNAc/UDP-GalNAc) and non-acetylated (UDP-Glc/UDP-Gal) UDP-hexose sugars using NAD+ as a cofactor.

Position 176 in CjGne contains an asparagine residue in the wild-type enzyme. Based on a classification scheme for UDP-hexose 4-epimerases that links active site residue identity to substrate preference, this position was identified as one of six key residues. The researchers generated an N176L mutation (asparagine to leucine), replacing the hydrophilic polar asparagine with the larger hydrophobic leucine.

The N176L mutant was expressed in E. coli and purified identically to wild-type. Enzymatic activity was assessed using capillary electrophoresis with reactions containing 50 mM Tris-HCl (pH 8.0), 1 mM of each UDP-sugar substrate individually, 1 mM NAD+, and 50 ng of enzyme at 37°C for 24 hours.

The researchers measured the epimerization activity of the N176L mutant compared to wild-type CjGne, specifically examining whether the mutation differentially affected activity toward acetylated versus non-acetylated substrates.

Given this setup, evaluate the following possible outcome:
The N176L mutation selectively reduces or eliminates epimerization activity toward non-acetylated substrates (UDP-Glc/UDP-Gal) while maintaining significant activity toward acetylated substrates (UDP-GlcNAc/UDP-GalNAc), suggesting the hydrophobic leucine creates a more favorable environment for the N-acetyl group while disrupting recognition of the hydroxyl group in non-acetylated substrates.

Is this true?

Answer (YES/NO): NO